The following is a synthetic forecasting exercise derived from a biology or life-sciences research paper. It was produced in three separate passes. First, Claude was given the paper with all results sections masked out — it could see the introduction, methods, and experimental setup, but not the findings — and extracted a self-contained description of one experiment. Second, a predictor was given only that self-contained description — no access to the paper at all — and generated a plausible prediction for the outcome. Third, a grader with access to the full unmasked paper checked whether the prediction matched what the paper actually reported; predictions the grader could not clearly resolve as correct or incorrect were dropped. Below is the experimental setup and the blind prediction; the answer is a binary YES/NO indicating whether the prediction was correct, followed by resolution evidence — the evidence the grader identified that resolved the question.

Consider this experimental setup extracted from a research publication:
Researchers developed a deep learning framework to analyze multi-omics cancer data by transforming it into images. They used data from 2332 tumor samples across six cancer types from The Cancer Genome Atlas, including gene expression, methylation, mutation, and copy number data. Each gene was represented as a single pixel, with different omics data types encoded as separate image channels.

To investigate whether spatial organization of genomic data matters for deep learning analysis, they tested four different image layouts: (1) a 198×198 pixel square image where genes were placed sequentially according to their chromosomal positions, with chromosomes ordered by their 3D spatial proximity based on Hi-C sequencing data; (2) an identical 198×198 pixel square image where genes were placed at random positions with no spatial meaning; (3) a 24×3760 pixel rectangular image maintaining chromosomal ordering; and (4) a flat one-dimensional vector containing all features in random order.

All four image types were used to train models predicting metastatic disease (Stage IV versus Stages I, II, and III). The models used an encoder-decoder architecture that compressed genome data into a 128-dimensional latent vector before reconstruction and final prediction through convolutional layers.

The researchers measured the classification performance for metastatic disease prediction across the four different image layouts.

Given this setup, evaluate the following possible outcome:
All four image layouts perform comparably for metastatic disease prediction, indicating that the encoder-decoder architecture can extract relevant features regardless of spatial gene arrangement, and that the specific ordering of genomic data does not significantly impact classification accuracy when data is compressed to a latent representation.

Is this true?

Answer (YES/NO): NO